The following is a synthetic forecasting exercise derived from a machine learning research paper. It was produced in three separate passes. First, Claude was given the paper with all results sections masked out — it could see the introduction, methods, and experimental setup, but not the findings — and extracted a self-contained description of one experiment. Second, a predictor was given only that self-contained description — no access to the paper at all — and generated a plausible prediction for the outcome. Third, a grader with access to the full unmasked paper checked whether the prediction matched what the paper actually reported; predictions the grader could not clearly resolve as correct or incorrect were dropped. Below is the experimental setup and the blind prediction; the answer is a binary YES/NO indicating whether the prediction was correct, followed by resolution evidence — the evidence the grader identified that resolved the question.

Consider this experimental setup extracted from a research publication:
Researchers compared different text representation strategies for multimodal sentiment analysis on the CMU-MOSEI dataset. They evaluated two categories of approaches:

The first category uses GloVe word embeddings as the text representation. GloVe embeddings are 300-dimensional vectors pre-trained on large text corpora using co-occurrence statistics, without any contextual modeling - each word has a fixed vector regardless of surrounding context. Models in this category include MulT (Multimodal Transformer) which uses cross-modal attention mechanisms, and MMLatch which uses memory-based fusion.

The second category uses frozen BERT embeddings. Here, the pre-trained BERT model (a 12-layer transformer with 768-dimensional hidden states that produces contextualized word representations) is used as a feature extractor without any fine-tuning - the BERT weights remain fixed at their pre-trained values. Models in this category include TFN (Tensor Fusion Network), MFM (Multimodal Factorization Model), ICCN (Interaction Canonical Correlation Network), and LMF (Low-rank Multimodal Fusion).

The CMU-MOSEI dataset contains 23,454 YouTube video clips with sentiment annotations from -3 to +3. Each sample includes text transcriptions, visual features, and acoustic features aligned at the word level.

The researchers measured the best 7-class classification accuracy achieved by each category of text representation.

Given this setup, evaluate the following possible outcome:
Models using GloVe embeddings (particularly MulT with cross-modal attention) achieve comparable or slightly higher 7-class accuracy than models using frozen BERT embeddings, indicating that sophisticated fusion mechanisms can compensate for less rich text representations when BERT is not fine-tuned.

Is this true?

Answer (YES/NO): NO